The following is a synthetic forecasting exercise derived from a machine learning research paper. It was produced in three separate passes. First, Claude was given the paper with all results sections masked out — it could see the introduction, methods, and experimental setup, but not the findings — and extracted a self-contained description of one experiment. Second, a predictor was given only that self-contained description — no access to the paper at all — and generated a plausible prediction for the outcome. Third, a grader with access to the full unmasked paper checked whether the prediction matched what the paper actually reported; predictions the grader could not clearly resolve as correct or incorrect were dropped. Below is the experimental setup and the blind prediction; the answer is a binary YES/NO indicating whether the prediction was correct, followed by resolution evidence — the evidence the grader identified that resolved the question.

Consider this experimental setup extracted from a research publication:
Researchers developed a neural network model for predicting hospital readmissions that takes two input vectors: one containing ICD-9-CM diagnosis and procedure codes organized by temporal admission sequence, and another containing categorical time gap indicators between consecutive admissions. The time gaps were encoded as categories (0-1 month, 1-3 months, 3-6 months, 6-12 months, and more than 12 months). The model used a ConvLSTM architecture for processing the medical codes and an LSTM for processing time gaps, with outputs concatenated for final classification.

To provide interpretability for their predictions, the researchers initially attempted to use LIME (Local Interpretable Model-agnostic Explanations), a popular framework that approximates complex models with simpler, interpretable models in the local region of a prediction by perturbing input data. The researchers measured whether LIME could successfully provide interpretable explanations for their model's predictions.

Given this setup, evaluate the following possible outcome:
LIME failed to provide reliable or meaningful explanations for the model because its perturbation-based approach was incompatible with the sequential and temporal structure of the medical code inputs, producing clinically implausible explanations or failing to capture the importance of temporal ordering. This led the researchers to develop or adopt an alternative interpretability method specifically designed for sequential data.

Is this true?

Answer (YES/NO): YES